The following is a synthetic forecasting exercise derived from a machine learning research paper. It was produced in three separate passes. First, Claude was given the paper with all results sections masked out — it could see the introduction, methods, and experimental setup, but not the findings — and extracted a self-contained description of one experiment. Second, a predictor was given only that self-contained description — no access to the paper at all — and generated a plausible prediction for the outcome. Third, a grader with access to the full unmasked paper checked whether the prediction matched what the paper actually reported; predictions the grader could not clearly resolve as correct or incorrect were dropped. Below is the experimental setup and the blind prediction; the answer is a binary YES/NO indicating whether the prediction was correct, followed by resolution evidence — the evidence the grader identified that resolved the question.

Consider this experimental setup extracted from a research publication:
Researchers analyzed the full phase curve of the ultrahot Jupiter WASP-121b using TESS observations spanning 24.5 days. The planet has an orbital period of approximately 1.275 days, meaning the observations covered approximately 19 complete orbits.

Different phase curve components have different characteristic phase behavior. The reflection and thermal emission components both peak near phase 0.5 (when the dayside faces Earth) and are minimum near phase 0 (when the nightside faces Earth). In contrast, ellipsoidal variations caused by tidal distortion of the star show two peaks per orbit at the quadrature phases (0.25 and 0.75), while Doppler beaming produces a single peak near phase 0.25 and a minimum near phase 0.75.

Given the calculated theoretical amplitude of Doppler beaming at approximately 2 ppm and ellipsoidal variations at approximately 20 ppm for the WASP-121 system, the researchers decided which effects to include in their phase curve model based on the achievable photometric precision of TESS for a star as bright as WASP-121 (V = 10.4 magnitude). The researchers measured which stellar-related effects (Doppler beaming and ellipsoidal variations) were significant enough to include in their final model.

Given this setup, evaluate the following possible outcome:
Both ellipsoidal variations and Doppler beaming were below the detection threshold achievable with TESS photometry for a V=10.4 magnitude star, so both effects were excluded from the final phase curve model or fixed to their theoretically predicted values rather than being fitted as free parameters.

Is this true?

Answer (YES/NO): NO